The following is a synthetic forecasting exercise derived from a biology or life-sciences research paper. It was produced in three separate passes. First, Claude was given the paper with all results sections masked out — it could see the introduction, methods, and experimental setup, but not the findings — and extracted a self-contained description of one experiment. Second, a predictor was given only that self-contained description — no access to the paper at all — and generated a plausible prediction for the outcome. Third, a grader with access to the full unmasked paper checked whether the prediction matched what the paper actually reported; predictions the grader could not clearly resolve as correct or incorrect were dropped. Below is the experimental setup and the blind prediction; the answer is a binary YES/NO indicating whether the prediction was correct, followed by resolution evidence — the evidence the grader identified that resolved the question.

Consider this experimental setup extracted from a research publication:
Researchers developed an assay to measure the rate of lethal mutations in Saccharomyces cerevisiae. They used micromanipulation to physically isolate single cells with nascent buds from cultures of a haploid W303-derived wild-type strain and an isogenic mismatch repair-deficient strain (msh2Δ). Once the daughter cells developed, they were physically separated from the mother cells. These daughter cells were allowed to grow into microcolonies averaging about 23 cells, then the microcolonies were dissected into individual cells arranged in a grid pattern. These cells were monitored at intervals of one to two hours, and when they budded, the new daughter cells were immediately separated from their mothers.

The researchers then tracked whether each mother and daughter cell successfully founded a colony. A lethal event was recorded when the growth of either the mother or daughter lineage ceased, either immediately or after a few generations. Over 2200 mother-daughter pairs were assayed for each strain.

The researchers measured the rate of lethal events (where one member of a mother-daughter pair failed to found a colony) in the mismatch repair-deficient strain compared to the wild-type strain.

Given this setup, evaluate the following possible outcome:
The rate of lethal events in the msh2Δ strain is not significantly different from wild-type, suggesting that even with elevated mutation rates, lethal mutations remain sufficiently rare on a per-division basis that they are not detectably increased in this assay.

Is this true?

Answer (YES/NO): NO